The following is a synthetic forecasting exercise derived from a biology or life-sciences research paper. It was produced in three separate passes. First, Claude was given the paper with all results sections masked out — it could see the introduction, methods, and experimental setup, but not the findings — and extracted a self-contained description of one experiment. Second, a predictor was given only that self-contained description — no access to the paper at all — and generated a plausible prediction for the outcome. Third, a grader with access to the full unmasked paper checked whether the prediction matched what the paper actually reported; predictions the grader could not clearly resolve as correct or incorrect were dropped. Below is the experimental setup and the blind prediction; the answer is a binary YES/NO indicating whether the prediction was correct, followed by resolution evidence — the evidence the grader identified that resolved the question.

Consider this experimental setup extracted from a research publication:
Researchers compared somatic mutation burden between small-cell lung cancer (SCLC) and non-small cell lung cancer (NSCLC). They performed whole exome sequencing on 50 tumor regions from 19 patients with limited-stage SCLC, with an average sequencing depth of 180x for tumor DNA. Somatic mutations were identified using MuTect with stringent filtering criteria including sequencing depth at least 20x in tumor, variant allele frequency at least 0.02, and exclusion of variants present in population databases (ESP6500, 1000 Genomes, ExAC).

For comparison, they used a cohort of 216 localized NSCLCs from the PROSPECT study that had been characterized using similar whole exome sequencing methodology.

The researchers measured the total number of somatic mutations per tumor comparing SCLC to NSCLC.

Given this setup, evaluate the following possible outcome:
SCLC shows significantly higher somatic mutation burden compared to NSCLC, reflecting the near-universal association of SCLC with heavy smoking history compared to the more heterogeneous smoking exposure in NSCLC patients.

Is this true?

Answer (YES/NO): NO